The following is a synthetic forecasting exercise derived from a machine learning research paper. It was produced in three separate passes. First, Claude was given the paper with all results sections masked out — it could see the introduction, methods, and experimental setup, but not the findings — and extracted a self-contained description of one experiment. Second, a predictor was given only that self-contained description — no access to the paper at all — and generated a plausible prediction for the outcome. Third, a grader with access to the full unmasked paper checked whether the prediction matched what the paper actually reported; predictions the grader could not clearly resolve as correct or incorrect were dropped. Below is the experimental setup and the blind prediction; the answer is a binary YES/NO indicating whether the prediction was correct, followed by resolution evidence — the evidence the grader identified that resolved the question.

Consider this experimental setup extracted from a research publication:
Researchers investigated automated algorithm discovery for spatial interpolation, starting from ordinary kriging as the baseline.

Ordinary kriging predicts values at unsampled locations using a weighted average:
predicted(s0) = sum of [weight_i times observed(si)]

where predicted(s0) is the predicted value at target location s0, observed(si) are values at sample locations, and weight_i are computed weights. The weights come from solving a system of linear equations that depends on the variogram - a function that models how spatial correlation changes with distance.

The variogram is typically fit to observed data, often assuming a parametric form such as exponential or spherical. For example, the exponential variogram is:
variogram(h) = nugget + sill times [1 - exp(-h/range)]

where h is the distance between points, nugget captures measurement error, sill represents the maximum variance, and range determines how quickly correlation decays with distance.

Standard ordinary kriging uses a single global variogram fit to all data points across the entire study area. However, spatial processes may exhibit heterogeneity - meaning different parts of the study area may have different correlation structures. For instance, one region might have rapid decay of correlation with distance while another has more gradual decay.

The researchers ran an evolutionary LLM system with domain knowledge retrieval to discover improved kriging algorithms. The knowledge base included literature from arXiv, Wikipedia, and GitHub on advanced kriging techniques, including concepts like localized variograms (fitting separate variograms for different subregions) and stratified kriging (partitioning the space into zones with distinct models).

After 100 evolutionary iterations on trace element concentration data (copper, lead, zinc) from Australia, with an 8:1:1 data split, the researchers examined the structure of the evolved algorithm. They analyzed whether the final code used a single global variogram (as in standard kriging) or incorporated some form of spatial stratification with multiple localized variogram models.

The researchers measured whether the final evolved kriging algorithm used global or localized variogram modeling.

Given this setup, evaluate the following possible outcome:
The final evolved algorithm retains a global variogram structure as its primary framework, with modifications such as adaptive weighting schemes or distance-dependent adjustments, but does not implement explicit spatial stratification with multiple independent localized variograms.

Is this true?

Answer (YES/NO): YES